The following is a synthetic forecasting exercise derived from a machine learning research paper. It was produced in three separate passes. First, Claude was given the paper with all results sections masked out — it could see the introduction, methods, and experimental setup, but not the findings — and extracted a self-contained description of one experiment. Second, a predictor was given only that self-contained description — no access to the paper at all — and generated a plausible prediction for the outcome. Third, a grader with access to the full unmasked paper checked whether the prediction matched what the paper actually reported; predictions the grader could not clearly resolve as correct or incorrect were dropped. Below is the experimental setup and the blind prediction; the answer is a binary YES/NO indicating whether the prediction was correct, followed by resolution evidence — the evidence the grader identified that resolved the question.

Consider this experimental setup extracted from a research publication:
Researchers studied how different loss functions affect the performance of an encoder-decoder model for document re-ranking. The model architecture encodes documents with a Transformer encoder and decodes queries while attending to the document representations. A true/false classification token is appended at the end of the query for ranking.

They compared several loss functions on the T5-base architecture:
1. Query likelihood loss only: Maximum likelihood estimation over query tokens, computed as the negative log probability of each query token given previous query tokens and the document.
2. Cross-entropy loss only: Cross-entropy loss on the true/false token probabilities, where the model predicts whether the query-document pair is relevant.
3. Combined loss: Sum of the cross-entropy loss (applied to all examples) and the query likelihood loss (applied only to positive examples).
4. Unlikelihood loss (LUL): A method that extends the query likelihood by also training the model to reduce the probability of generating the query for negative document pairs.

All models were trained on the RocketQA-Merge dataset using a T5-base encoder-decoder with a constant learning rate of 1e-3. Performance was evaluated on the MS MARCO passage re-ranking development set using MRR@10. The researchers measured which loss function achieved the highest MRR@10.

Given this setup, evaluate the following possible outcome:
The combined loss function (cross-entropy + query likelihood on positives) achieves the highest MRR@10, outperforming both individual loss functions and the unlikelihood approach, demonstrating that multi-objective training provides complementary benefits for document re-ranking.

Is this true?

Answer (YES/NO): YES